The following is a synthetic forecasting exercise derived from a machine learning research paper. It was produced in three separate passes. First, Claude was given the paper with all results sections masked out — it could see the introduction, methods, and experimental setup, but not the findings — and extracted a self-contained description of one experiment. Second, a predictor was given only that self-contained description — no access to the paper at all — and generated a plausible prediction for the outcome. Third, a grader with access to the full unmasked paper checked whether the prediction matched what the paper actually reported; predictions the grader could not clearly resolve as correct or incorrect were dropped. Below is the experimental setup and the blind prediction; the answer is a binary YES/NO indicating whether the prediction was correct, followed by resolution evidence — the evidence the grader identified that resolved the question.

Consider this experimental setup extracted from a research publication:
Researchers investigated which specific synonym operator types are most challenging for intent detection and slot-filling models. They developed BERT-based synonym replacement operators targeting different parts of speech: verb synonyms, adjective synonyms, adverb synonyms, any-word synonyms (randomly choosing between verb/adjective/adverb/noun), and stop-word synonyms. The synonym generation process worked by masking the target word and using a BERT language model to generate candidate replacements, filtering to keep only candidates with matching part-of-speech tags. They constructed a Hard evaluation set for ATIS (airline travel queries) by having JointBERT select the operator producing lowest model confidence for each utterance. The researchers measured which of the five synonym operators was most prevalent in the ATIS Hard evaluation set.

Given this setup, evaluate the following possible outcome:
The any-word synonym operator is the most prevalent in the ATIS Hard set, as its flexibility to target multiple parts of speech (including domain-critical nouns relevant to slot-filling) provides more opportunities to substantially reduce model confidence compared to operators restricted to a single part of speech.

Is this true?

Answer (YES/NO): NO